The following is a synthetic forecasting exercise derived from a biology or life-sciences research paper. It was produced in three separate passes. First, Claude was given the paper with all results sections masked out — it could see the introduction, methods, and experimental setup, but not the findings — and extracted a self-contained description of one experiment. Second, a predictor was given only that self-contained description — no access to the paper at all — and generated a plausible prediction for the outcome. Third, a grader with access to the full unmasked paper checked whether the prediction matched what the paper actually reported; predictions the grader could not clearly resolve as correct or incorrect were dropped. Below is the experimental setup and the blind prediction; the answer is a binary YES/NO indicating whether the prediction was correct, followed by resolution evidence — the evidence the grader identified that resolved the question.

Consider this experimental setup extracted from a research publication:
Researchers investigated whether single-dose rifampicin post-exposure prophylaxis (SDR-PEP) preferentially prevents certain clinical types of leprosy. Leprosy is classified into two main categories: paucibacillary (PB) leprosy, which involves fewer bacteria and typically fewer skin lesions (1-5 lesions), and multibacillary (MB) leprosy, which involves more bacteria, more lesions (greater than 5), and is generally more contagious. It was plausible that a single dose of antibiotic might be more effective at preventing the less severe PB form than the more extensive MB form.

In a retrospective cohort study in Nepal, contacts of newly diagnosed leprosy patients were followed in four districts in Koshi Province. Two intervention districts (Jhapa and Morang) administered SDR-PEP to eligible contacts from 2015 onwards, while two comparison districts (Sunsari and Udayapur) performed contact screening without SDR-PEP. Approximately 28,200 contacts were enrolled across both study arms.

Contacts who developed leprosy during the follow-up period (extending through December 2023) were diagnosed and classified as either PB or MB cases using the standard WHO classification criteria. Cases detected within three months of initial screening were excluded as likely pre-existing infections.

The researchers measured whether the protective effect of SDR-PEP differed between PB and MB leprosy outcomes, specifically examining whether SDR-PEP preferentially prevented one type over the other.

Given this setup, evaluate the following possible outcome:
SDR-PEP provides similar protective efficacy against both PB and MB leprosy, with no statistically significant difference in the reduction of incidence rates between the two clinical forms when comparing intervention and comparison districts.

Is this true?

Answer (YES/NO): YES